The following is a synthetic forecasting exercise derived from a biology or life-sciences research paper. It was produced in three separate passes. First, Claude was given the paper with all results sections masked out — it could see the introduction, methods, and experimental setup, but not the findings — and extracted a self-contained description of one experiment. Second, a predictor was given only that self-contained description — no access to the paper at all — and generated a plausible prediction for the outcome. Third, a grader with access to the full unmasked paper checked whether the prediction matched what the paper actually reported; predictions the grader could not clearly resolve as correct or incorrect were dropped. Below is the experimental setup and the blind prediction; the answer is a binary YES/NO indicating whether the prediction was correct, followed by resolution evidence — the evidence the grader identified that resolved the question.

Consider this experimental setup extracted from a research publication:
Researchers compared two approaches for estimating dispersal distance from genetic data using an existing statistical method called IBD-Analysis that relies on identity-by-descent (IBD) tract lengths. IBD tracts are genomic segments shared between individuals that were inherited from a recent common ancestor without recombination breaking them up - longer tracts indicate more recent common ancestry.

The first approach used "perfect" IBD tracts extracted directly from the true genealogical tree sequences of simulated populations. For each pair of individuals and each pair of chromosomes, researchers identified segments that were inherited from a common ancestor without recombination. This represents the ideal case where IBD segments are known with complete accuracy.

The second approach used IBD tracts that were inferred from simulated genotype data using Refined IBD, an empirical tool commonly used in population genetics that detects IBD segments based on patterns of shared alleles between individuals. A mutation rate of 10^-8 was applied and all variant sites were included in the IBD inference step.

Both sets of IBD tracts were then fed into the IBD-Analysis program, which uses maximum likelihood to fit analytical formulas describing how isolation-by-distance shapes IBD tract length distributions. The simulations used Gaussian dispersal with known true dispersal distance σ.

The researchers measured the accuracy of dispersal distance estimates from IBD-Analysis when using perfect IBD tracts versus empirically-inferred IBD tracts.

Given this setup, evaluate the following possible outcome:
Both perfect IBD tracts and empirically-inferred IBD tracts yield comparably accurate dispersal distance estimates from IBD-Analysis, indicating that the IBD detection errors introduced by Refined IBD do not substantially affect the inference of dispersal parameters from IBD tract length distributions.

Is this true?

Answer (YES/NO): NO